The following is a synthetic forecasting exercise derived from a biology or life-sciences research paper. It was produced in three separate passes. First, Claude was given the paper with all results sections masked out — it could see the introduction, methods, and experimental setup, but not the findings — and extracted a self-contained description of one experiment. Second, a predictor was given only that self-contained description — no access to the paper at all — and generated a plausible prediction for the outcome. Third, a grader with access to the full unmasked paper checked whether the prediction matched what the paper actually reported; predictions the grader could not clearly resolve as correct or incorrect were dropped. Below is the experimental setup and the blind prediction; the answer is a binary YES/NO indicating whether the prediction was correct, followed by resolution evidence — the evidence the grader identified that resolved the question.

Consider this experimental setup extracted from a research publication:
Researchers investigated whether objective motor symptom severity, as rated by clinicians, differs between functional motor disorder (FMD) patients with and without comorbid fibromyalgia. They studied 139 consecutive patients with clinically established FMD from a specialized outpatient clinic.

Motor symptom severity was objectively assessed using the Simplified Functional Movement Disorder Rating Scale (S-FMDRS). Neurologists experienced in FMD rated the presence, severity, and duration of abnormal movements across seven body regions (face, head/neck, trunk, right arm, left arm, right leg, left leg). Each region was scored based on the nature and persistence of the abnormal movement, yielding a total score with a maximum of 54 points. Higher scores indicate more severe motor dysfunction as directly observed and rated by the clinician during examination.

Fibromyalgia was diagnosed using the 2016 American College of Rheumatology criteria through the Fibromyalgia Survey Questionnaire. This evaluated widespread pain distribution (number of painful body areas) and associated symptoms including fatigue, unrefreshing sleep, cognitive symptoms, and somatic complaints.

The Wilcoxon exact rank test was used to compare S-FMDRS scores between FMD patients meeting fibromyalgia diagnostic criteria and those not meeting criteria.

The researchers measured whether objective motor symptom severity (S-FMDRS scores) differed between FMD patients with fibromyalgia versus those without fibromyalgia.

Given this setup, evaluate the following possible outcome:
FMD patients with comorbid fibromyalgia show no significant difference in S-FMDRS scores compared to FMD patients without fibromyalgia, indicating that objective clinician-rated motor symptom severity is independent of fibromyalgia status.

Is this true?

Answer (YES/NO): NO